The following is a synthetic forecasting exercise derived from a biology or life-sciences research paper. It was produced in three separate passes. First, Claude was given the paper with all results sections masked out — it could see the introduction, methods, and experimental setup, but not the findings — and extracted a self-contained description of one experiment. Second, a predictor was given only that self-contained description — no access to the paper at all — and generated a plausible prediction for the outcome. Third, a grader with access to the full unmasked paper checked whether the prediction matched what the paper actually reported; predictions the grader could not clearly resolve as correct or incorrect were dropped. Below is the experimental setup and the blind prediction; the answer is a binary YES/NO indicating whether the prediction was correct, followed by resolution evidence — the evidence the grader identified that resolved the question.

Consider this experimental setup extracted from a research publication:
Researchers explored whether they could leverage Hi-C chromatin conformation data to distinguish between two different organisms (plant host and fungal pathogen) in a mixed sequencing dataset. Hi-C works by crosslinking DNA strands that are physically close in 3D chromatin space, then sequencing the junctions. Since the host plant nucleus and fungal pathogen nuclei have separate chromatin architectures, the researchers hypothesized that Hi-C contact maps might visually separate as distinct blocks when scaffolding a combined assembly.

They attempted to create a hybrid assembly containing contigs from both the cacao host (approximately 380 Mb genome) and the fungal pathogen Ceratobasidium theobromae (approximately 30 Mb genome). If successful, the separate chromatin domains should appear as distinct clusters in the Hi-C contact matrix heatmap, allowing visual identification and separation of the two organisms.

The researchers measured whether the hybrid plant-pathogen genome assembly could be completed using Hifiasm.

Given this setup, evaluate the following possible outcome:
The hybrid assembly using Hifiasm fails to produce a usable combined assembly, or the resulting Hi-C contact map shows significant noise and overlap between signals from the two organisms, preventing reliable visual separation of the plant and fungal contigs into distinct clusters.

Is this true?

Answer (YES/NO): YES